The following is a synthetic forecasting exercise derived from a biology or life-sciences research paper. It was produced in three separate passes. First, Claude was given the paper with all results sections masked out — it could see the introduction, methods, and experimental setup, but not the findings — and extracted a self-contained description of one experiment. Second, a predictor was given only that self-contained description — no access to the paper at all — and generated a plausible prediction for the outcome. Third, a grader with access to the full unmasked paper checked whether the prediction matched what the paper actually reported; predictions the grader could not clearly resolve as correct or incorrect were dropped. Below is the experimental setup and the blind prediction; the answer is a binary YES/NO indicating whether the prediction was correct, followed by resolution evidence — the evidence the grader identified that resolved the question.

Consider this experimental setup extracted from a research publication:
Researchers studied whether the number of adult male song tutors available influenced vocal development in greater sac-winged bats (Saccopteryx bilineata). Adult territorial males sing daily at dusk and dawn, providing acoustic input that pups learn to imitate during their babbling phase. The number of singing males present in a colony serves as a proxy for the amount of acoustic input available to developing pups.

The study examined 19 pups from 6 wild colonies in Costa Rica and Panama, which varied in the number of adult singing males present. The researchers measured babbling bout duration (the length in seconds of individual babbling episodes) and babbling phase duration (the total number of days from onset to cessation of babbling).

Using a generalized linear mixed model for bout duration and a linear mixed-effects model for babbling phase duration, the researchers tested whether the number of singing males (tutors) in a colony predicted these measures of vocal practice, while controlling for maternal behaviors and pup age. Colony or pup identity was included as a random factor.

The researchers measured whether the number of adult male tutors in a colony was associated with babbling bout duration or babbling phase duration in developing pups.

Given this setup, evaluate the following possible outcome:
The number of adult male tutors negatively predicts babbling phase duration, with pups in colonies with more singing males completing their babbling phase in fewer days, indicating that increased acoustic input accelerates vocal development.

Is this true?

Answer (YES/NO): NO